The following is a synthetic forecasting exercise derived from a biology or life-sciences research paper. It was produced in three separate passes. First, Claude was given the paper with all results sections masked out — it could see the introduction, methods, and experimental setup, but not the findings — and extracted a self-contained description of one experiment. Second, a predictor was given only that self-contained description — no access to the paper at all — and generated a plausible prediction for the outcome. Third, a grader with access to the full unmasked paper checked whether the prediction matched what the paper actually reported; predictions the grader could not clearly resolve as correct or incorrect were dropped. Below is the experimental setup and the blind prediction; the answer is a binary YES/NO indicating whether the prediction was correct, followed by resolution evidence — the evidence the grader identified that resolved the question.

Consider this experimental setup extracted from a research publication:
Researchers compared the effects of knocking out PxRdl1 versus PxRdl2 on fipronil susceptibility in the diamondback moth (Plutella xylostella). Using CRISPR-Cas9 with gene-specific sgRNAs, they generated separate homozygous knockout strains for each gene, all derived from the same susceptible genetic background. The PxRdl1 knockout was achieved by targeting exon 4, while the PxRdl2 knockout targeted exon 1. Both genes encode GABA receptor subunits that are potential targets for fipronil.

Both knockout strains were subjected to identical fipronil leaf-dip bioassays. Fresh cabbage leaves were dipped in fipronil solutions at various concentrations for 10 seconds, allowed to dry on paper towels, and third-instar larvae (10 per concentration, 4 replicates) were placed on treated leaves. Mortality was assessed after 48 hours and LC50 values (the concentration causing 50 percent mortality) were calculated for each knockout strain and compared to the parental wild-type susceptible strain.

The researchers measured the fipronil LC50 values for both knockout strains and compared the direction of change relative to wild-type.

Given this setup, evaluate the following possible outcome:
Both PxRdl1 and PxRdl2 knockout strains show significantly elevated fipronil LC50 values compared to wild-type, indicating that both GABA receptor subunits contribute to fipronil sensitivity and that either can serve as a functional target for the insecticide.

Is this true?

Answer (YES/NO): NO